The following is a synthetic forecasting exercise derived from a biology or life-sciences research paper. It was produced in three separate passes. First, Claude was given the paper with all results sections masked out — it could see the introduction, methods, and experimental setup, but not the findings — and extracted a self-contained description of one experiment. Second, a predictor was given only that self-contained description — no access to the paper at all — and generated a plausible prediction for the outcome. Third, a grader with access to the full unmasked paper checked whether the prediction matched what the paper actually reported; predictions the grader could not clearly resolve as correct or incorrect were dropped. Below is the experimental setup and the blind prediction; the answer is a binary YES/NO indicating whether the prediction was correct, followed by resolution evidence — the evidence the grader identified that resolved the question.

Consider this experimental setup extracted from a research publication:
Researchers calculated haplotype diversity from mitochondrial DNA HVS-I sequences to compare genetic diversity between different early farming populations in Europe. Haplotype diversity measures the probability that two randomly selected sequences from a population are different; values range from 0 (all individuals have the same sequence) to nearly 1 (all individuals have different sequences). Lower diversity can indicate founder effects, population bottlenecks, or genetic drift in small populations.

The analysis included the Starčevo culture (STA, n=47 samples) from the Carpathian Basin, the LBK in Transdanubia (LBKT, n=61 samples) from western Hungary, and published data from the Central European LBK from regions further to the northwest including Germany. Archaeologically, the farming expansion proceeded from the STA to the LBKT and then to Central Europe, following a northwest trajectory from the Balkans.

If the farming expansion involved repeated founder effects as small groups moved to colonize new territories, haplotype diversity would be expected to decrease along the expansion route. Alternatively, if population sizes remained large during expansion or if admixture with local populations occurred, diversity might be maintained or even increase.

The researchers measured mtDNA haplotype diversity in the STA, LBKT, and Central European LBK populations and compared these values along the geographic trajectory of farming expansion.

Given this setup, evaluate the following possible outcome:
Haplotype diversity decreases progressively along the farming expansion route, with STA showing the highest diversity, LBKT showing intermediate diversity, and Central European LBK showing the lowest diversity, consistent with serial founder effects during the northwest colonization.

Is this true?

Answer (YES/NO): NO